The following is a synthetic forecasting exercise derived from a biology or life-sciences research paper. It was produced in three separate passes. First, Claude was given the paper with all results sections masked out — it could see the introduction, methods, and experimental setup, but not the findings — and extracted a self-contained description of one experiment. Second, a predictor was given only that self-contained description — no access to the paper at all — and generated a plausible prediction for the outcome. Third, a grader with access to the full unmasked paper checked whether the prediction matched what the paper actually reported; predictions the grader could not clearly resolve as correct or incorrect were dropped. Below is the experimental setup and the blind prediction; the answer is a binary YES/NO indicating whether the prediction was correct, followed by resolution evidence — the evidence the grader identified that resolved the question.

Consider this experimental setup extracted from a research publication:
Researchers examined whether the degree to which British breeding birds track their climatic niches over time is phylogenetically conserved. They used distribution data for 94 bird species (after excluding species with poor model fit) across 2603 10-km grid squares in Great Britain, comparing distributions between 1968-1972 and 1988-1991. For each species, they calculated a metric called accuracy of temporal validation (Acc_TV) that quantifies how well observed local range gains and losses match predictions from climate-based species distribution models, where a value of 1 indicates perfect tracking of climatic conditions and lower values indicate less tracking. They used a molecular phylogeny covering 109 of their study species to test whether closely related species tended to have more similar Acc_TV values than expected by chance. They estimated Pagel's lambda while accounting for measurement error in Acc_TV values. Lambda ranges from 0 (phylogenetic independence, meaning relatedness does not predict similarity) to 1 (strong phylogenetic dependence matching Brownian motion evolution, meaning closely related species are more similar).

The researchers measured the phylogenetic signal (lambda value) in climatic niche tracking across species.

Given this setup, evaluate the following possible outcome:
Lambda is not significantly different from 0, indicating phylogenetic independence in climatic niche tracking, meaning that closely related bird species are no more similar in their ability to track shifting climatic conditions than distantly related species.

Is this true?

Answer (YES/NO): YES